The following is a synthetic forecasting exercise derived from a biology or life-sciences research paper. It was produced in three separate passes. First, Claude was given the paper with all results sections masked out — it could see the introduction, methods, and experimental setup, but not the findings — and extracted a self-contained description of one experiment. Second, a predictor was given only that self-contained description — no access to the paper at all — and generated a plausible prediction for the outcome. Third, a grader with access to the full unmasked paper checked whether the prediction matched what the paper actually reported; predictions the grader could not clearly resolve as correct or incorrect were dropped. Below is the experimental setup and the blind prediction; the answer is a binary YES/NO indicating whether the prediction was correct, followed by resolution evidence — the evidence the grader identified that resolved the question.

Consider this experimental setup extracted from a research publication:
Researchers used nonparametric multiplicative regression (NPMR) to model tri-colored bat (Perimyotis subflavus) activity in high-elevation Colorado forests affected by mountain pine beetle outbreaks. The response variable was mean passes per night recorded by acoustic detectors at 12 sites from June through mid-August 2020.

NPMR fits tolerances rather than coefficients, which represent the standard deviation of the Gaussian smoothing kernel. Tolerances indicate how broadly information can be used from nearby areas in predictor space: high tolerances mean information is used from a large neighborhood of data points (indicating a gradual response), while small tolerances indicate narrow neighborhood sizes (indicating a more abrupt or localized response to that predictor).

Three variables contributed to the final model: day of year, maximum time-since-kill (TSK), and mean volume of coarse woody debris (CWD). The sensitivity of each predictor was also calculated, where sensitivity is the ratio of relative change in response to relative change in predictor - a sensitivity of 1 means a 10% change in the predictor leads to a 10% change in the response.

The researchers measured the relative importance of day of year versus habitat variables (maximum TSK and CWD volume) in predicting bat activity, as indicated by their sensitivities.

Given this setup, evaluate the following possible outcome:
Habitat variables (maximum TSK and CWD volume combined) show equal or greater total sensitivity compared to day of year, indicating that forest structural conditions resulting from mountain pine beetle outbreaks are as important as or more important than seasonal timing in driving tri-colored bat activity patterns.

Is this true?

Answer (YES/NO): NO